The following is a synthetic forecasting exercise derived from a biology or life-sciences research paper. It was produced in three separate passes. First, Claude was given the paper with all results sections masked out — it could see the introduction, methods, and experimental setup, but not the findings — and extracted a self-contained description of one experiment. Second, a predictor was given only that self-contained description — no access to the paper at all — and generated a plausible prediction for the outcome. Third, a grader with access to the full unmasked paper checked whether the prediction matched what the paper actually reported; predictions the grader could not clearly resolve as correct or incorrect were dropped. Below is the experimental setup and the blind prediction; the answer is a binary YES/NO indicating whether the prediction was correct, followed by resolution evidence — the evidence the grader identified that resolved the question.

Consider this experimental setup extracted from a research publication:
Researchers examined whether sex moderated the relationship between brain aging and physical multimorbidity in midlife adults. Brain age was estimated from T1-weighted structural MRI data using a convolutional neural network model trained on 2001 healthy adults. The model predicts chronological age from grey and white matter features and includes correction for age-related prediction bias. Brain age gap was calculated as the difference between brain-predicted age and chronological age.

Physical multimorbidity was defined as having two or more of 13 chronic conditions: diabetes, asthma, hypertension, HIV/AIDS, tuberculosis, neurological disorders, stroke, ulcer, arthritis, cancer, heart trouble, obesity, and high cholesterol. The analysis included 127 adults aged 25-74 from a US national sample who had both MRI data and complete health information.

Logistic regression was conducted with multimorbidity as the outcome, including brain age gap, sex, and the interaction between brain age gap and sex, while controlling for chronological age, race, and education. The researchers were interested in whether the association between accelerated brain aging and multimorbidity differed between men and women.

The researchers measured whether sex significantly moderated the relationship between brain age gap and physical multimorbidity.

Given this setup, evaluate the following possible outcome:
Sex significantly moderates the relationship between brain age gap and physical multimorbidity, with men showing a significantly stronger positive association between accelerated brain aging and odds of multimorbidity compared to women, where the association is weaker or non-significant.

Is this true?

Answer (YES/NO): NO